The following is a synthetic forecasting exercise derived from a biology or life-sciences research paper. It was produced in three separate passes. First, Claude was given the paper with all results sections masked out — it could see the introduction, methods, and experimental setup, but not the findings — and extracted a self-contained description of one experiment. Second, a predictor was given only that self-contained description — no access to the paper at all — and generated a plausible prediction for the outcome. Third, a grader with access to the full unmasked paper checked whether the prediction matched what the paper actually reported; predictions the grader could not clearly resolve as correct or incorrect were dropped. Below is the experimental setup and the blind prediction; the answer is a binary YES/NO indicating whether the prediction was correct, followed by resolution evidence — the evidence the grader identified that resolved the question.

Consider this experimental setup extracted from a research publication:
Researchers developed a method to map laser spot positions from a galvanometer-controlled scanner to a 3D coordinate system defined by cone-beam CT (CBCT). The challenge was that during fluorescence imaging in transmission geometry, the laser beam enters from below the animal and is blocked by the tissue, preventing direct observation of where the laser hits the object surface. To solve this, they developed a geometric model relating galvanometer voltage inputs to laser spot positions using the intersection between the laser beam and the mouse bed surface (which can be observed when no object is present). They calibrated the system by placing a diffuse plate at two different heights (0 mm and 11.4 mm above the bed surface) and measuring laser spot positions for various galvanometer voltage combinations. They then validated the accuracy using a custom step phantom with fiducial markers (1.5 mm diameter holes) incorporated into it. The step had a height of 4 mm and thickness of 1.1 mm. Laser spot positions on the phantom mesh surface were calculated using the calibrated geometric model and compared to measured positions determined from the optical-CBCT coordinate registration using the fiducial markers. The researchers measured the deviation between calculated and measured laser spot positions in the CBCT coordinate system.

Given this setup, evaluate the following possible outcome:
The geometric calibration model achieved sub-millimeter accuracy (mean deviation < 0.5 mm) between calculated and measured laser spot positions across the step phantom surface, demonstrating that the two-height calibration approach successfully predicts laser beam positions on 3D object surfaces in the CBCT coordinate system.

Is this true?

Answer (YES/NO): YES